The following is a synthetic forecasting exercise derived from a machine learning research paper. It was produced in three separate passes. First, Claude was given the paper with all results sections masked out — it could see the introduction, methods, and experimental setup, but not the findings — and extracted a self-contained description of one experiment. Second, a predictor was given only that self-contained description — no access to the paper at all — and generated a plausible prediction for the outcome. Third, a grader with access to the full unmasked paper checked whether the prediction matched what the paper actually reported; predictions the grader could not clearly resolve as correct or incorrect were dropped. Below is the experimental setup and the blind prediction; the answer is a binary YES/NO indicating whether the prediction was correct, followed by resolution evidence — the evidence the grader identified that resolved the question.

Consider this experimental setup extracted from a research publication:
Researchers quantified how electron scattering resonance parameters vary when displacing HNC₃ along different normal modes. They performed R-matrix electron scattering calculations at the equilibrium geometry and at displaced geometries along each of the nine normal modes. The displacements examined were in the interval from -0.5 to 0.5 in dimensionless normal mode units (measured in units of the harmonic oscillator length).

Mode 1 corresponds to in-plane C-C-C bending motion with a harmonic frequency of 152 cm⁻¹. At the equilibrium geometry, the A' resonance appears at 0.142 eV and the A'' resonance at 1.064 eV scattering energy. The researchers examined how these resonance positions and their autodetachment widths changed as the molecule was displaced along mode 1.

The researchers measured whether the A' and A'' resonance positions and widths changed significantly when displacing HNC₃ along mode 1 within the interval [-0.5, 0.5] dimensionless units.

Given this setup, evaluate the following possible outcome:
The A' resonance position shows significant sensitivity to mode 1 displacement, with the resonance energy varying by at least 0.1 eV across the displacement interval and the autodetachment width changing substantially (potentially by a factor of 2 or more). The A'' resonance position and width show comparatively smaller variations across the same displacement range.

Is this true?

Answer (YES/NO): NO